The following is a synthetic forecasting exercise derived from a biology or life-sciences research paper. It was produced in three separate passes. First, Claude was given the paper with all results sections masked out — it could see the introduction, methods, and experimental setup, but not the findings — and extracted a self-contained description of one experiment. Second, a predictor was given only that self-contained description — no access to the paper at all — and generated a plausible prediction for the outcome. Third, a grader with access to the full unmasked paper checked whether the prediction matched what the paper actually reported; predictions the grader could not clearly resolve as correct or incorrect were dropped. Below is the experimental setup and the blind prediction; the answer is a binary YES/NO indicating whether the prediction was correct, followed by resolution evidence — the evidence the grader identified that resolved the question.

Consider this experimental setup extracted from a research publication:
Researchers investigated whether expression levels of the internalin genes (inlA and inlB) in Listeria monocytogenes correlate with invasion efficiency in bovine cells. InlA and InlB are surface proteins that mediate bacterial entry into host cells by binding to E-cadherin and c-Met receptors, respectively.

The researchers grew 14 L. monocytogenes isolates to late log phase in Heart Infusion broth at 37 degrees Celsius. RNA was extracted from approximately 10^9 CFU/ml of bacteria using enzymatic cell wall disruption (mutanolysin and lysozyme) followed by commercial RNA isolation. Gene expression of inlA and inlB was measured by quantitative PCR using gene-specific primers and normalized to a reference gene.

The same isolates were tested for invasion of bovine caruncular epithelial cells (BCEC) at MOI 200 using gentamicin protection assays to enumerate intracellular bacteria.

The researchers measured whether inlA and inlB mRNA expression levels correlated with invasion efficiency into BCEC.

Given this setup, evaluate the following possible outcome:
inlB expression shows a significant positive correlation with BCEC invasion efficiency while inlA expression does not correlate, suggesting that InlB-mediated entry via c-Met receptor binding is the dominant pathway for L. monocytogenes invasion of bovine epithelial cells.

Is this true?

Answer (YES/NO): NO